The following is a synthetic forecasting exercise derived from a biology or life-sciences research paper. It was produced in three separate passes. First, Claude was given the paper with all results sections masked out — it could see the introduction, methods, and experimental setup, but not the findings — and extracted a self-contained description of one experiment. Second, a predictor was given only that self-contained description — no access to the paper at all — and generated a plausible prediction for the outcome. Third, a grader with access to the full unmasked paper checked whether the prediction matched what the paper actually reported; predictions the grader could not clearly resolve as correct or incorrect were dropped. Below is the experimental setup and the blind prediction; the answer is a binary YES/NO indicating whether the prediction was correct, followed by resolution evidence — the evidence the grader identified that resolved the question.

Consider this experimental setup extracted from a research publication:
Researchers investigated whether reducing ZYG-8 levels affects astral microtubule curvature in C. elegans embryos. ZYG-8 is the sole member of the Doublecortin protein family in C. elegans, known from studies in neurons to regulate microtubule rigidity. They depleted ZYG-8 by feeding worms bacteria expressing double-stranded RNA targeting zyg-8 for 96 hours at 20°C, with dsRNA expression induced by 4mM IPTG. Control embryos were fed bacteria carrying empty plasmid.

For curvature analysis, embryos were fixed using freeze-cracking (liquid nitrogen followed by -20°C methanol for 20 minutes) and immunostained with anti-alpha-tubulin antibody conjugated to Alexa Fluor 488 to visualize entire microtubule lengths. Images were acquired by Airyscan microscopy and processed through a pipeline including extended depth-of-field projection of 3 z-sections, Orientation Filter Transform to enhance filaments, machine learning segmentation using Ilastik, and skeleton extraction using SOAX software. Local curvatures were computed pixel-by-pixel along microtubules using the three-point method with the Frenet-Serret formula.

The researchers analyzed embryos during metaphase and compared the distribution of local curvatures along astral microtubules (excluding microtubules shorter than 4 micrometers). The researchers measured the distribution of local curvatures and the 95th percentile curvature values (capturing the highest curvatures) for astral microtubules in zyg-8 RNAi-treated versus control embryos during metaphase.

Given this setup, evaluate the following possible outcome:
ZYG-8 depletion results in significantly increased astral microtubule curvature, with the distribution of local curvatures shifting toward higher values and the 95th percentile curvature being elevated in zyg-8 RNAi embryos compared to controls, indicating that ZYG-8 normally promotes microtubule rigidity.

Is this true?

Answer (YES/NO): NO